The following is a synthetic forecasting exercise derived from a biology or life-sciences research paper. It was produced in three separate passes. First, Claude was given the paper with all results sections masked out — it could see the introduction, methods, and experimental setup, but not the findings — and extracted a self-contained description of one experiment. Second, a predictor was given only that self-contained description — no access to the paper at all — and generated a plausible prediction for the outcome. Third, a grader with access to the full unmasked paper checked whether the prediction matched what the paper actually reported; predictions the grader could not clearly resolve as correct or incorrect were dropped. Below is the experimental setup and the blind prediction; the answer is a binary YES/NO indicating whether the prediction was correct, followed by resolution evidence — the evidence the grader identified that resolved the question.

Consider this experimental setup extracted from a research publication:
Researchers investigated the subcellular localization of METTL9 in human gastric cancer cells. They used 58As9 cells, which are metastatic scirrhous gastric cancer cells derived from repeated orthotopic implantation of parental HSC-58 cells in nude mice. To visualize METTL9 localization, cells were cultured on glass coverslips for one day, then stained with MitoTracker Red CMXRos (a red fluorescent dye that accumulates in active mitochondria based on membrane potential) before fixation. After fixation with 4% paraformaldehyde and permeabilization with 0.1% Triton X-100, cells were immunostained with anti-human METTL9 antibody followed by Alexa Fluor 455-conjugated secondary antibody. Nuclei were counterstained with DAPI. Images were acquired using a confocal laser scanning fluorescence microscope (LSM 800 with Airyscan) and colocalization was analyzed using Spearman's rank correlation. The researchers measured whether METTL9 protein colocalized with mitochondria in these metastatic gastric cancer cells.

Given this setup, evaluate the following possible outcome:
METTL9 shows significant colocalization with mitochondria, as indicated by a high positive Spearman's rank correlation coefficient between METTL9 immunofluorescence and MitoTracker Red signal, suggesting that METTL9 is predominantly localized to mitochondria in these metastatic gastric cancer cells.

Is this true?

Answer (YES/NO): YES